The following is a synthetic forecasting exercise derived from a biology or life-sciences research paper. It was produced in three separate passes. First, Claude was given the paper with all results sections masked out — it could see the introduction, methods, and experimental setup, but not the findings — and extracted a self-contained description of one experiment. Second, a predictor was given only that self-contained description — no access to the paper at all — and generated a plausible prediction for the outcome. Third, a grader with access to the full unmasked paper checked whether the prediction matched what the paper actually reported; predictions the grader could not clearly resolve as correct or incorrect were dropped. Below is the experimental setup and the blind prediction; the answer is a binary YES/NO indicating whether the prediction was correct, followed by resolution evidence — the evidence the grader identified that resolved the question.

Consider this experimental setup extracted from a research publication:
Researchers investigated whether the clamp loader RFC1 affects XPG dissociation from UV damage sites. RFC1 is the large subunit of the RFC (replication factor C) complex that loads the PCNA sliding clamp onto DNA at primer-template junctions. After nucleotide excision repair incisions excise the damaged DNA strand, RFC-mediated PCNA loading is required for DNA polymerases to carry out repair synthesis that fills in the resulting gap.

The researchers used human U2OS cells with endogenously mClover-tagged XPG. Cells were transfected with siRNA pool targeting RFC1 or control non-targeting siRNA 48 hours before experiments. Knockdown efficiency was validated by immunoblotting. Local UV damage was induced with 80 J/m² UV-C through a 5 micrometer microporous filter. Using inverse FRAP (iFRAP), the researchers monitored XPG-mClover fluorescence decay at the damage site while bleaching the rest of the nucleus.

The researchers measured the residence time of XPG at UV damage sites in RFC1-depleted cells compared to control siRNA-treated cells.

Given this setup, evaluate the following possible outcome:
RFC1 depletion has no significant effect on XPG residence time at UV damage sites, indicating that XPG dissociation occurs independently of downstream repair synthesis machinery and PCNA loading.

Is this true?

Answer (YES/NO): NO